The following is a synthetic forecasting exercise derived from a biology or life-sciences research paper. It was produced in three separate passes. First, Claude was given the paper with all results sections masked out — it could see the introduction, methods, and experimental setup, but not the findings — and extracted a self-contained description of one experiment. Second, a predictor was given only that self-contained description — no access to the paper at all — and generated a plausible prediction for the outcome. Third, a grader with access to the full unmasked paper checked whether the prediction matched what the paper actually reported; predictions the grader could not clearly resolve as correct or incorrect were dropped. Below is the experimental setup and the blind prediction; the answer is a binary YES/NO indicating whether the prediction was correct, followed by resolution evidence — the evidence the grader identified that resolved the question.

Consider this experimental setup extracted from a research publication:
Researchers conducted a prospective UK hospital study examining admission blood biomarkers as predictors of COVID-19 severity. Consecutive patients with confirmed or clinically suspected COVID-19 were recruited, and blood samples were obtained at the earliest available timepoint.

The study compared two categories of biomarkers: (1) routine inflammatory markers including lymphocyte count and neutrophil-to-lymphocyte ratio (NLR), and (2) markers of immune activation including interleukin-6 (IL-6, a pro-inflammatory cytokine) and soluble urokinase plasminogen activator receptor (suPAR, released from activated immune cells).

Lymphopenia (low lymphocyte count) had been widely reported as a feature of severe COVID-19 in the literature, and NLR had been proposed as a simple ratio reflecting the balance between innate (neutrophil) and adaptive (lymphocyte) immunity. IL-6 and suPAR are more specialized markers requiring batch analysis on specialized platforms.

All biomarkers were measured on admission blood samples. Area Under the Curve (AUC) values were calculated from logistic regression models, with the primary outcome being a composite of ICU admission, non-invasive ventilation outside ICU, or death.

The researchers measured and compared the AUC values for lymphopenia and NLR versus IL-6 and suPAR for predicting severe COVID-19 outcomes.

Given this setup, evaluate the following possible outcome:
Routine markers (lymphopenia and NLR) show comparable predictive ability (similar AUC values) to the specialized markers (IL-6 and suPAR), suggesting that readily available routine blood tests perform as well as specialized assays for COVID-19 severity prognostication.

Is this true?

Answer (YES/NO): NO